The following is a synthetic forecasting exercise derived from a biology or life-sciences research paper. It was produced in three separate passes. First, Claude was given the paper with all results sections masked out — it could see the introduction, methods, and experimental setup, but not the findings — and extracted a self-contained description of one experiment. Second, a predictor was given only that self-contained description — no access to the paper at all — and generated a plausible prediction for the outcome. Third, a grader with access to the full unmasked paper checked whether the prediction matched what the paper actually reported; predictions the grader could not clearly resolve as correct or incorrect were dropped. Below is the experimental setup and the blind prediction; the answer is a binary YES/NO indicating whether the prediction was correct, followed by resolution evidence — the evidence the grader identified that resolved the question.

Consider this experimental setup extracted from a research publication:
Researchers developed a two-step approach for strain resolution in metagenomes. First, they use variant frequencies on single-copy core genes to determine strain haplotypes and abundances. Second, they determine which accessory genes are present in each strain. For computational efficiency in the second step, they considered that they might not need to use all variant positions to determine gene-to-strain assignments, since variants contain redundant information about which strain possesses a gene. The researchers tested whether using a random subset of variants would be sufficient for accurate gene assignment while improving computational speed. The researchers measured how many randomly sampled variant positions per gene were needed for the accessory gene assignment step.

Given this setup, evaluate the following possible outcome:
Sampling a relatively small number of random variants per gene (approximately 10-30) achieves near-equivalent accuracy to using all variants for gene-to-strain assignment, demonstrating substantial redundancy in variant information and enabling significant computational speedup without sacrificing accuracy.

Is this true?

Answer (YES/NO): YES